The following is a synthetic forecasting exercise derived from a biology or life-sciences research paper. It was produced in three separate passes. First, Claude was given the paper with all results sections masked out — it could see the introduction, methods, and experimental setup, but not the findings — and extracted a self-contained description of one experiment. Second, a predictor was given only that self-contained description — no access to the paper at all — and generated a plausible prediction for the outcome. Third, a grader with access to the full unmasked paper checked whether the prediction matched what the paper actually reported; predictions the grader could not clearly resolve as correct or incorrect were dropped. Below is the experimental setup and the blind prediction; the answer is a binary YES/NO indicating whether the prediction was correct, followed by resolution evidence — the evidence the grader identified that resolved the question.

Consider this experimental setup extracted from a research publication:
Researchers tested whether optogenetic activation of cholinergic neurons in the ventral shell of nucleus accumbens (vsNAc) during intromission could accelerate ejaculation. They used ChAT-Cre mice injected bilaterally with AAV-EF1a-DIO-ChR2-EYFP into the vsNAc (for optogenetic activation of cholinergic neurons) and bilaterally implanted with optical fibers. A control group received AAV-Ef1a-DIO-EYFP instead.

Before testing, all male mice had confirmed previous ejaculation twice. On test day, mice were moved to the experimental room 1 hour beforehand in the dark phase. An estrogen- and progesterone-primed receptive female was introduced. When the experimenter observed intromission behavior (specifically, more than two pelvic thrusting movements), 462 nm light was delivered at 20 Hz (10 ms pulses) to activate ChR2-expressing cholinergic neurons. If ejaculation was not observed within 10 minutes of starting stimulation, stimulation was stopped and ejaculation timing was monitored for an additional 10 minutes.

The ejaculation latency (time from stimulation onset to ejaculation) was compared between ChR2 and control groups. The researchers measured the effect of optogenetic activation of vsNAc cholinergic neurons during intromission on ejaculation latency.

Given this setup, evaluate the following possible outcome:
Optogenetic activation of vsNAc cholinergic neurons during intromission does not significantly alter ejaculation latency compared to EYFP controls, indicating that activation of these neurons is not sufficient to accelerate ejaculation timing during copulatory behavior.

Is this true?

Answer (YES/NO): NO